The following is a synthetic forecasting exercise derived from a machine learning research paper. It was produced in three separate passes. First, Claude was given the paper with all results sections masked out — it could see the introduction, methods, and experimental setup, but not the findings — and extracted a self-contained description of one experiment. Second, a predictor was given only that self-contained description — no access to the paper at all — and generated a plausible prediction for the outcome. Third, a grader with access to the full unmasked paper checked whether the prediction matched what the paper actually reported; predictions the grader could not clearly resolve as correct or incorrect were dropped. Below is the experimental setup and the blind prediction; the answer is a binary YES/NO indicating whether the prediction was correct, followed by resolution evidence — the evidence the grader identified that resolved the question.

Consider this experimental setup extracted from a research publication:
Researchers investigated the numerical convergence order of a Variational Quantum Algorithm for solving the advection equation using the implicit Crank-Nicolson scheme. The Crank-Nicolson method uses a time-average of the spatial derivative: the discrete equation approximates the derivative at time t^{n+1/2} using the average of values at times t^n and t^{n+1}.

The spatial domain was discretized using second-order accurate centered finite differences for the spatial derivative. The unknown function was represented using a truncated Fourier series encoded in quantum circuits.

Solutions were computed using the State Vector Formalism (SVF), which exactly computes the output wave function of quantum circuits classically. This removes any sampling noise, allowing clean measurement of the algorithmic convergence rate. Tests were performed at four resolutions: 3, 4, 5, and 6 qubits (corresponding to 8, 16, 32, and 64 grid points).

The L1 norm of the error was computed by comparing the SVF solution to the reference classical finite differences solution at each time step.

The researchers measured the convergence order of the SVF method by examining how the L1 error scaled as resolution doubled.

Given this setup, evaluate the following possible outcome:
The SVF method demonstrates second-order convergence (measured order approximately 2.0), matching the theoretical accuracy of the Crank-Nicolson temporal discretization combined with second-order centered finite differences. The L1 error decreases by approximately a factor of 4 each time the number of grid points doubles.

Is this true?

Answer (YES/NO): YES